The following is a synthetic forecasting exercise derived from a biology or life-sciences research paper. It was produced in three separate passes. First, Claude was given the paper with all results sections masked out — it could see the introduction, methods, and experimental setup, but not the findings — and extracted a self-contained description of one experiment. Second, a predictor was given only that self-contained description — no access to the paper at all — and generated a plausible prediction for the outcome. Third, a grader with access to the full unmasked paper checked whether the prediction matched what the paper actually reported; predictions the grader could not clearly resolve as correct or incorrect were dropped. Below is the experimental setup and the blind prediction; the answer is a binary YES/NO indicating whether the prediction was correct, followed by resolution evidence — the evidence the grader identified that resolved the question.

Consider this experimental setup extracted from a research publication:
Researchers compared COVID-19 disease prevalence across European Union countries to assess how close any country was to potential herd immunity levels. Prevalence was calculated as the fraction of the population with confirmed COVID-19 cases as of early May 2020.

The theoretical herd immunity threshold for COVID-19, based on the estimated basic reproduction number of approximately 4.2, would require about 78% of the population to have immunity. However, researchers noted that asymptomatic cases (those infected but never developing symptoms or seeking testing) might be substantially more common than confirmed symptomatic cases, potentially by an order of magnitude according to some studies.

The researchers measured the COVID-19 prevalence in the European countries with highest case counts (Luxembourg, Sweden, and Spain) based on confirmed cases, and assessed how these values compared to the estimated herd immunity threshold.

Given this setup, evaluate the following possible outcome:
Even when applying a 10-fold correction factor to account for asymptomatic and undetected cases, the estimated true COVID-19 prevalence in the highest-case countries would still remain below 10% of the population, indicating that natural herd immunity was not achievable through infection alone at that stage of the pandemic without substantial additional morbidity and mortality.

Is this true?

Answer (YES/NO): YES